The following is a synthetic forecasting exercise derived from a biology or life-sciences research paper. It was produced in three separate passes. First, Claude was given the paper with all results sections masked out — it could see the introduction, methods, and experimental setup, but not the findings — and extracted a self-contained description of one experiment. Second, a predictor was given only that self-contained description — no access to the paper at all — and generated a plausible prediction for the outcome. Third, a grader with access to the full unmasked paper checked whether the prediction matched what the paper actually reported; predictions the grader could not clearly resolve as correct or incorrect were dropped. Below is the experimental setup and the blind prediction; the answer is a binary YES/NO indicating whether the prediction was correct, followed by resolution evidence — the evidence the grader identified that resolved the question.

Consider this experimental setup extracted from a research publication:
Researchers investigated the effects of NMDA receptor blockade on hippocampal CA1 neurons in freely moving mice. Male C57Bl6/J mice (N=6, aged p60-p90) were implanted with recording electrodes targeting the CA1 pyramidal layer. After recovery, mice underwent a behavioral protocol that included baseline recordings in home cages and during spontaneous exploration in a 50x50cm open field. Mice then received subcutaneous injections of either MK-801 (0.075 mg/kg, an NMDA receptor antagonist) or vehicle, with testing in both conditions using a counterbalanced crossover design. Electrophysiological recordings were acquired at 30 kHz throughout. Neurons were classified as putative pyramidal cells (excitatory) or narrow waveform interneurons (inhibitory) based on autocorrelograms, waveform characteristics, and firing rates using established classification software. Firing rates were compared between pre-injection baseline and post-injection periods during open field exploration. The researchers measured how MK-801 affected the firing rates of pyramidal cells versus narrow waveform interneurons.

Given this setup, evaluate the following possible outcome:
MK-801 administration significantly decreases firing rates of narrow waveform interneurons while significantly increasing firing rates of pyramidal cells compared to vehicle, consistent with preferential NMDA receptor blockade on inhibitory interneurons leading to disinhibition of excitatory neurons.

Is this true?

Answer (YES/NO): NO